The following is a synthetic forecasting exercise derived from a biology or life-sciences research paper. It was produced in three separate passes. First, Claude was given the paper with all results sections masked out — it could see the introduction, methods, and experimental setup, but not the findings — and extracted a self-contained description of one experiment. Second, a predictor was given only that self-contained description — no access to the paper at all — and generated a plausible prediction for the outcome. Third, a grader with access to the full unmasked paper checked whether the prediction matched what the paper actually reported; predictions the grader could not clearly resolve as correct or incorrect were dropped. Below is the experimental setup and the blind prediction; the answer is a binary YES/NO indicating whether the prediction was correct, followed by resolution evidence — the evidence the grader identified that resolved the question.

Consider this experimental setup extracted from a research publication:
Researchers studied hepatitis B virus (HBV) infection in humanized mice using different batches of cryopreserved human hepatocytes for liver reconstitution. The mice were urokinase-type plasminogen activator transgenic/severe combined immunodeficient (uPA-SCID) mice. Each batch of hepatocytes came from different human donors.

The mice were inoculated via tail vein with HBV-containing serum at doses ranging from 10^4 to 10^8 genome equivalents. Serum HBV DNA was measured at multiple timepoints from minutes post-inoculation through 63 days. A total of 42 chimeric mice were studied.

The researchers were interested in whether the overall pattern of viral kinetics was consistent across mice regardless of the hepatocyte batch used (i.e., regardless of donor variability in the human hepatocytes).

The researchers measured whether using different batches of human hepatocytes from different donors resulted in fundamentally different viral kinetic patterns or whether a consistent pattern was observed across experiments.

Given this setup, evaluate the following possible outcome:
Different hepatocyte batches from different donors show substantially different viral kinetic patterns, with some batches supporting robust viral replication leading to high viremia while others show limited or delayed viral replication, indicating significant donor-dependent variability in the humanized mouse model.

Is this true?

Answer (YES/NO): NO